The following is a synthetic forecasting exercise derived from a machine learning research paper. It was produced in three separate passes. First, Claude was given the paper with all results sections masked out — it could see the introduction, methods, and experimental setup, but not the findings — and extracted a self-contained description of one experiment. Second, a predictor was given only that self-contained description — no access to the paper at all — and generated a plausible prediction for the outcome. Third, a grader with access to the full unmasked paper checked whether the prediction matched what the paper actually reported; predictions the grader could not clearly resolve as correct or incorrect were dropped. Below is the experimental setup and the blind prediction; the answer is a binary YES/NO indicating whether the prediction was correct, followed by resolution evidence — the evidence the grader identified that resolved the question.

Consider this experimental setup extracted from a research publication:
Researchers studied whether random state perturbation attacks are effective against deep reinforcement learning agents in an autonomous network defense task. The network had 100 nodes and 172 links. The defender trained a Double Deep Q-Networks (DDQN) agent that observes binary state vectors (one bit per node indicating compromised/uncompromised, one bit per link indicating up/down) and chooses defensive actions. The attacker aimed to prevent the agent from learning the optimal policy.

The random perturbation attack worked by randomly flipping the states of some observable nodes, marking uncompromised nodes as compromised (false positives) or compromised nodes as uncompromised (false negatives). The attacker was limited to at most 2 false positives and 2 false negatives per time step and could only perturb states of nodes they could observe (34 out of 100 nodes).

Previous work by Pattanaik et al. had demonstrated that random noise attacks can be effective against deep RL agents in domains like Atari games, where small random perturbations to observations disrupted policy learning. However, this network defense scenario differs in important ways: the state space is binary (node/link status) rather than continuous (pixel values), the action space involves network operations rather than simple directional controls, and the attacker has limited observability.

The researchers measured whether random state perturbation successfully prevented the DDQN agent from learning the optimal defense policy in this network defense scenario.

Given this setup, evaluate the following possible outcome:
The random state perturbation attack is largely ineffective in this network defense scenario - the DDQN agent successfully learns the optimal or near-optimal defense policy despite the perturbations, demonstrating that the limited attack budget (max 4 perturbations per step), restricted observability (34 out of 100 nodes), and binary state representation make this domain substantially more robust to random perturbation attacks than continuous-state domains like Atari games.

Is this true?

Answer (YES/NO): YES